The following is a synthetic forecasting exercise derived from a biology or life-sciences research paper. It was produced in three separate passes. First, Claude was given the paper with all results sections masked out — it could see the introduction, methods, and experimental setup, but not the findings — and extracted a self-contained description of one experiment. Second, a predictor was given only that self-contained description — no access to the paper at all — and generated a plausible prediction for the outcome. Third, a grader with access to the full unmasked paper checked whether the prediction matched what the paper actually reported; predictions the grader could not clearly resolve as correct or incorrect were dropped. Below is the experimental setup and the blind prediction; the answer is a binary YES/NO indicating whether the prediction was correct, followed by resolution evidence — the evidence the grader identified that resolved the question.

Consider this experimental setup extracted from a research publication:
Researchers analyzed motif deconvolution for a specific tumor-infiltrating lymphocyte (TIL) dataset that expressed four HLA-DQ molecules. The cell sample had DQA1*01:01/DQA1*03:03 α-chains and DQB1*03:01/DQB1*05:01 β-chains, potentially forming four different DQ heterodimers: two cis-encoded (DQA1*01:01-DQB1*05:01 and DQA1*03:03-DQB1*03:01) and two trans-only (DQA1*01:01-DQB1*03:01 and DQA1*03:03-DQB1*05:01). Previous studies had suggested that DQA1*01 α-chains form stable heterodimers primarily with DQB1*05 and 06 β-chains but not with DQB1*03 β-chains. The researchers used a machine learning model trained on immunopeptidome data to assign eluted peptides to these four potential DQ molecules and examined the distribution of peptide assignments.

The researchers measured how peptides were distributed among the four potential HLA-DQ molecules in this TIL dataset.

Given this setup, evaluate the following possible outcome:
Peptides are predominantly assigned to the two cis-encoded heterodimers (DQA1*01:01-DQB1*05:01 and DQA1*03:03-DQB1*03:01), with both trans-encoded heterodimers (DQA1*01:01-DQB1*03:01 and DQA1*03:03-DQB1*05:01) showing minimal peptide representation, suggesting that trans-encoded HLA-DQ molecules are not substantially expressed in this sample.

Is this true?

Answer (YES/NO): YES